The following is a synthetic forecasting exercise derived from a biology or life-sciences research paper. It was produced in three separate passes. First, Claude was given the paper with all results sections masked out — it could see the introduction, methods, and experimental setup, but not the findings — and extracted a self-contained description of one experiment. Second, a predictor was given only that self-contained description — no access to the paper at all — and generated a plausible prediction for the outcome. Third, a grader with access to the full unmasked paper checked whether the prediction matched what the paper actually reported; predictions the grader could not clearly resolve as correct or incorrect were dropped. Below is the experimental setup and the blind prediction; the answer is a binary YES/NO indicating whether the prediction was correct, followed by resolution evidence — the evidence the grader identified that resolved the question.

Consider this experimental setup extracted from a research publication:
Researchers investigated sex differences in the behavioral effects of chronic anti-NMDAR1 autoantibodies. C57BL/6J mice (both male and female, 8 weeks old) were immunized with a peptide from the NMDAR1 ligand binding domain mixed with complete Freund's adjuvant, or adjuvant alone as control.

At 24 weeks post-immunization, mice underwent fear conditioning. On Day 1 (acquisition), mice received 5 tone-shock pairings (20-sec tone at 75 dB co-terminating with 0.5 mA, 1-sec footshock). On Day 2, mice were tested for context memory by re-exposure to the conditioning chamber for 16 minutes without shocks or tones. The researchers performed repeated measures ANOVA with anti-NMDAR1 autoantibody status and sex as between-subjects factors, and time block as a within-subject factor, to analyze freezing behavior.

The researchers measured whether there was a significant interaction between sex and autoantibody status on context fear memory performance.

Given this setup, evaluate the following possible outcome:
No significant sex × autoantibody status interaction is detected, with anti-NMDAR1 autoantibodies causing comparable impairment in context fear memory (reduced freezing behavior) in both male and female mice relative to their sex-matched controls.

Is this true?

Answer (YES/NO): NO